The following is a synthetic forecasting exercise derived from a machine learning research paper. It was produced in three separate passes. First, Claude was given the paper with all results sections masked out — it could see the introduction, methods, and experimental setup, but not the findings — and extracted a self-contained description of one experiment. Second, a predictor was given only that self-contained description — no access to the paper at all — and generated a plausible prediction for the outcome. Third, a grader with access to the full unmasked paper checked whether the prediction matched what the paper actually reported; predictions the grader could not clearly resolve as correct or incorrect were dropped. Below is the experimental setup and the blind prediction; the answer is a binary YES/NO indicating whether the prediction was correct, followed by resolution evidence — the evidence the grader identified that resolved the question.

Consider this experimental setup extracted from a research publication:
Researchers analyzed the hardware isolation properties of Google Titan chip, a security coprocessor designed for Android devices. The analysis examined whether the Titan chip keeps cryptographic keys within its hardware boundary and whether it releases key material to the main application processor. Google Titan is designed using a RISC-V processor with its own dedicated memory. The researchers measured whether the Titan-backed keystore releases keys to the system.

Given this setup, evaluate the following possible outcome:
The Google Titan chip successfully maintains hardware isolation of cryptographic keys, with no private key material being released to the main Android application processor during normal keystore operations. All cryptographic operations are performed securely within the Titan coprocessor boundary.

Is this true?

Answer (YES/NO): YES